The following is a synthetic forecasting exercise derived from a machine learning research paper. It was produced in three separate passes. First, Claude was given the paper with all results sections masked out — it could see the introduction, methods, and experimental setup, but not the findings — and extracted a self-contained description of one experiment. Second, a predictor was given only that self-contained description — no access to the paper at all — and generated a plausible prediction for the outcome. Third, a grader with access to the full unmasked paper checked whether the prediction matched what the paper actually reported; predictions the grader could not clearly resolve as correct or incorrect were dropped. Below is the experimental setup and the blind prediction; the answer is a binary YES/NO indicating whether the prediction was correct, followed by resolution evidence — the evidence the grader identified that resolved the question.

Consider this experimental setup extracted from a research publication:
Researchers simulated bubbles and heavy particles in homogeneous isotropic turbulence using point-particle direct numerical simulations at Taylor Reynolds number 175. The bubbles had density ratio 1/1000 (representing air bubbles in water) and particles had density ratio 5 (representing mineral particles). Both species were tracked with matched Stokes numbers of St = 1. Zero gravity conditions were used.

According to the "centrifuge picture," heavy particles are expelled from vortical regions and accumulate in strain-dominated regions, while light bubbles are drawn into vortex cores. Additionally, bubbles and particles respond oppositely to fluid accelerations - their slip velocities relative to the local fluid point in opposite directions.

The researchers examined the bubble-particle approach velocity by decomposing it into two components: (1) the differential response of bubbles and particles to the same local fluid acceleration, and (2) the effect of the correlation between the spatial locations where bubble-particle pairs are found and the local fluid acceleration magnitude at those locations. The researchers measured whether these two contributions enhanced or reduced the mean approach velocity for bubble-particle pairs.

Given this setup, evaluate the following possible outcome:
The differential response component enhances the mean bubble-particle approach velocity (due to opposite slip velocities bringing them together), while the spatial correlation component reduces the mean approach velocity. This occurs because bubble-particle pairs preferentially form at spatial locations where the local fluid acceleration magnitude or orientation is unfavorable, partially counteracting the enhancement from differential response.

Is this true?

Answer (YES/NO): NO